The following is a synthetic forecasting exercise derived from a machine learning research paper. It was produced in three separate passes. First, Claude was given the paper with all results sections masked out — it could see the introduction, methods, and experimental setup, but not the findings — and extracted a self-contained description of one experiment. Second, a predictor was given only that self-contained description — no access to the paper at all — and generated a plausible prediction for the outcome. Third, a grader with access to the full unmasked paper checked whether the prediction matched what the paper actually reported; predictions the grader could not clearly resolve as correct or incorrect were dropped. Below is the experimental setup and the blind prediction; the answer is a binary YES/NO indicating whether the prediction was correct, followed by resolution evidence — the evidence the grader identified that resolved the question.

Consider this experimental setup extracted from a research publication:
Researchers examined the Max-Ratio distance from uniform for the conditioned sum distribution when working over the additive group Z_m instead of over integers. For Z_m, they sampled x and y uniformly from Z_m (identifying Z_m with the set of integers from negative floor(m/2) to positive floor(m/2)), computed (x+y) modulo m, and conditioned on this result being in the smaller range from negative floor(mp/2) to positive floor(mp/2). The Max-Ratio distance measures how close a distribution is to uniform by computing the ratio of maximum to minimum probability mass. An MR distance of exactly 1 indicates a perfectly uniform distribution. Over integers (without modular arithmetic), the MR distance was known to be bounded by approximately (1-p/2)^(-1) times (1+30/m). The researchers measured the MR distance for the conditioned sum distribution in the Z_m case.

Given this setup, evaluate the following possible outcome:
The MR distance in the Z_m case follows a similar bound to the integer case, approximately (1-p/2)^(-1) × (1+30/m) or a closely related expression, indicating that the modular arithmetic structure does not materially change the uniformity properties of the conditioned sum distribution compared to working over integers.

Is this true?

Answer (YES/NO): NO